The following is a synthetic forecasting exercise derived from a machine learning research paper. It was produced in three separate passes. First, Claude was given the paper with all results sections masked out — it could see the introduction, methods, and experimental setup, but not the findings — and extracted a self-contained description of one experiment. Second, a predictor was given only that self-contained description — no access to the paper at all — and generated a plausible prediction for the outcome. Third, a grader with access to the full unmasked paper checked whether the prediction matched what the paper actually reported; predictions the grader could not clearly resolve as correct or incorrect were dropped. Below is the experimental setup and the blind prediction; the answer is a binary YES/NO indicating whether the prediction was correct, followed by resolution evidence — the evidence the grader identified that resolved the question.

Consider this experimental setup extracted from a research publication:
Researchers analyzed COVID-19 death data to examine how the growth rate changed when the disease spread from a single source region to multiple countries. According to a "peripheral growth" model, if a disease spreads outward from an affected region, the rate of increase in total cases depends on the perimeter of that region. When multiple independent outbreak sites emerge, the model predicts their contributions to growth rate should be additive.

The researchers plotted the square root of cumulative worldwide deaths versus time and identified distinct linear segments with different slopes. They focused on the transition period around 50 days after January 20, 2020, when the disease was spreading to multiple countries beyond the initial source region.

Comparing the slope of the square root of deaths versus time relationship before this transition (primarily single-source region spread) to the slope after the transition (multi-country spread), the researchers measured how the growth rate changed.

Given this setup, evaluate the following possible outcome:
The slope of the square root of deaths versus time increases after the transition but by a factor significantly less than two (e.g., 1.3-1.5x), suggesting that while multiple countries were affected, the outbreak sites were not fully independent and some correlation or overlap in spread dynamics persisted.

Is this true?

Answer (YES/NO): NO